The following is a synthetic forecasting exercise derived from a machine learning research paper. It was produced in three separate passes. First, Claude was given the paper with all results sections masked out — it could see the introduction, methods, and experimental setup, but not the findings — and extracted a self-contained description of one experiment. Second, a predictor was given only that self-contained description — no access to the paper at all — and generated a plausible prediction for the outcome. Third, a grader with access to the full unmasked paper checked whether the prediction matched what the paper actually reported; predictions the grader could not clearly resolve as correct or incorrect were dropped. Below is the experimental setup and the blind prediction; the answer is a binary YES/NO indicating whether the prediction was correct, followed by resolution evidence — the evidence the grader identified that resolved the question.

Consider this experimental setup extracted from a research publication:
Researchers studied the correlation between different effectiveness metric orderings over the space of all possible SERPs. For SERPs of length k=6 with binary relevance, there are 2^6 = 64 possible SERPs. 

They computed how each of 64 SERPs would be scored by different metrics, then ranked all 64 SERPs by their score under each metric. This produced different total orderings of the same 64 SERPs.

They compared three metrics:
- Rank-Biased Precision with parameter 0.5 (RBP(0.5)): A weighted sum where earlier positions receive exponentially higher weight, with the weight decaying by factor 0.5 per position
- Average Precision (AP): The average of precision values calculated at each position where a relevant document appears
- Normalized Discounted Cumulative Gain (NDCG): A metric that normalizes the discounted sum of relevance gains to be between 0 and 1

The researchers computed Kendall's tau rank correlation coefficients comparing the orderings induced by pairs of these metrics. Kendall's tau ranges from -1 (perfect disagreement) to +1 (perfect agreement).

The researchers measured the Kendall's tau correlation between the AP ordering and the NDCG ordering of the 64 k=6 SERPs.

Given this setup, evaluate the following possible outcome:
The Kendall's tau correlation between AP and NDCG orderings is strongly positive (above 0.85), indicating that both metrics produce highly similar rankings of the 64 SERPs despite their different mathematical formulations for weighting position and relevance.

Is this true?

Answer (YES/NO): YES